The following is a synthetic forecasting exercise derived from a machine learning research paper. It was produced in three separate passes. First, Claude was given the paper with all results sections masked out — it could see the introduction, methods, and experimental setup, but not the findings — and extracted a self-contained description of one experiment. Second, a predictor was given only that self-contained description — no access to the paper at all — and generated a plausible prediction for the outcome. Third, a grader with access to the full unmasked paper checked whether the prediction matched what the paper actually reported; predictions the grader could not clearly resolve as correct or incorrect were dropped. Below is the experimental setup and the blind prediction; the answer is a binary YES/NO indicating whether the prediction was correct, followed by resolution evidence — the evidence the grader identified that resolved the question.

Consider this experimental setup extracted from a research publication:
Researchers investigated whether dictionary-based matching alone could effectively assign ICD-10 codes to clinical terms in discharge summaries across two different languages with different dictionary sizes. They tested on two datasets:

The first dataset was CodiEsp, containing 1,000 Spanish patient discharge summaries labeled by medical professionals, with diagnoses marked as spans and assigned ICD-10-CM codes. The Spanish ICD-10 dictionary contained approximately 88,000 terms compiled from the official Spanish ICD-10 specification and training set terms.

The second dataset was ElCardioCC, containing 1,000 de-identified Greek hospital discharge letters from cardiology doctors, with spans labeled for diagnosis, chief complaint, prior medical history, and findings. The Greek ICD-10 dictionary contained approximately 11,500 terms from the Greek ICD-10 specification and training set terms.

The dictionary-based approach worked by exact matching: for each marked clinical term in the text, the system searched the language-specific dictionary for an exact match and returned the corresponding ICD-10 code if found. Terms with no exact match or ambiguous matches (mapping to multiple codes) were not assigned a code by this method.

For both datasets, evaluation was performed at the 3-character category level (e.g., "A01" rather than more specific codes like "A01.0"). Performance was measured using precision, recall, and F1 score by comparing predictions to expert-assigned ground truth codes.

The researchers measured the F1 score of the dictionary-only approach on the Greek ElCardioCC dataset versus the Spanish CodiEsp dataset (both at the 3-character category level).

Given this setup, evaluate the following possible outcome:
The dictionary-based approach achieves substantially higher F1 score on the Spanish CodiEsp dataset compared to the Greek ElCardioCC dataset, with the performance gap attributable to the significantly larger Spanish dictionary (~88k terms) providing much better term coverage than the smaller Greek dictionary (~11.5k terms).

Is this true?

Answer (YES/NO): NO